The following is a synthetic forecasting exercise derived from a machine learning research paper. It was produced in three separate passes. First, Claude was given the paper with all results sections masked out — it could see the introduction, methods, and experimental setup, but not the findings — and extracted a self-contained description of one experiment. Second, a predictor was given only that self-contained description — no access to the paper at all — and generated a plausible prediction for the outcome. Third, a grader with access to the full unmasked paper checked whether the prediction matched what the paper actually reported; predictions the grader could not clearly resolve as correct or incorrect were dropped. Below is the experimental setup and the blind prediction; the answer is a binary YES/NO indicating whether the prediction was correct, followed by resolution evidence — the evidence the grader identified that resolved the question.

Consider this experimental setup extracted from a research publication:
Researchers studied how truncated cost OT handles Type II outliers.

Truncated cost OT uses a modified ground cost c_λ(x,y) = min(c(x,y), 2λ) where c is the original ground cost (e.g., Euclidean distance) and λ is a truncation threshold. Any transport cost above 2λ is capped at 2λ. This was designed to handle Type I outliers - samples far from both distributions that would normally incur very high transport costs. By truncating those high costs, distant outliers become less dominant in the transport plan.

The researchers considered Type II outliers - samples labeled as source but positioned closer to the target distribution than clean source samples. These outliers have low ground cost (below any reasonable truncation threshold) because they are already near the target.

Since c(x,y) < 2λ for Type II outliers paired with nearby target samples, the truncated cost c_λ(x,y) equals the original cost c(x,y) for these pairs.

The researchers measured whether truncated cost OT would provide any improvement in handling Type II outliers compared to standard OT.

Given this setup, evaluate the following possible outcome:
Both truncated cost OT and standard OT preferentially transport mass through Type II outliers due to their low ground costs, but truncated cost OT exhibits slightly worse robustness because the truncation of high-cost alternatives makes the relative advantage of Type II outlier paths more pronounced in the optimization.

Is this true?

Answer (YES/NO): NO